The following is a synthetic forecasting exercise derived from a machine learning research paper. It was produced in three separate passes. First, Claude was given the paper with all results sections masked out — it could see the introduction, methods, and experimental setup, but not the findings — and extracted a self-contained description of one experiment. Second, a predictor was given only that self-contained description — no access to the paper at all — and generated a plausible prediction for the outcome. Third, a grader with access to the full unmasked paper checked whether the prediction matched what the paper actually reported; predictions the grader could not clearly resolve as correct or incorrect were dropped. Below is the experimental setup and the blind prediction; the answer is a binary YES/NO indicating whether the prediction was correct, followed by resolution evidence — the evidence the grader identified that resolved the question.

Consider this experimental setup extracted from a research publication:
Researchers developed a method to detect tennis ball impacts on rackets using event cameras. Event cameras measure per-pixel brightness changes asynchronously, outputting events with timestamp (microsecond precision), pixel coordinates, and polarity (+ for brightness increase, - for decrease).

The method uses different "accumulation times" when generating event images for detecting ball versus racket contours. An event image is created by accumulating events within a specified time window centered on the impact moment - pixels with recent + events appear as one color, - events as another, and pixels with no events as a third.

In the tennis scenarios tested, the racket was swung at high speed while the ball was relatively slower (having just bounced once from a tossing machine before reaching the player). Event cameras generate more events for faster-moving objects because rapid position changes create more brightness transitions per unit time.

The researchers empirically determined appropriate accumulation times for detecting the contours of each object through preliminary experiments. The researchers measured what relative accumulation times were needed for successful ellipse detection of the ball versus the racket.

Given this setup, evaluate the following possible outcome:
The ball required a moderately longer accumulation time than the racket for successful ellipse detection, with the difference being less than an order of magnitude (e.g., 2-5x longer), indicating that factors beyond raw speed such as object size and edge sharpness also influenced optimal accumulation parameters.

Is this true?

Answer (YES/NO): YES